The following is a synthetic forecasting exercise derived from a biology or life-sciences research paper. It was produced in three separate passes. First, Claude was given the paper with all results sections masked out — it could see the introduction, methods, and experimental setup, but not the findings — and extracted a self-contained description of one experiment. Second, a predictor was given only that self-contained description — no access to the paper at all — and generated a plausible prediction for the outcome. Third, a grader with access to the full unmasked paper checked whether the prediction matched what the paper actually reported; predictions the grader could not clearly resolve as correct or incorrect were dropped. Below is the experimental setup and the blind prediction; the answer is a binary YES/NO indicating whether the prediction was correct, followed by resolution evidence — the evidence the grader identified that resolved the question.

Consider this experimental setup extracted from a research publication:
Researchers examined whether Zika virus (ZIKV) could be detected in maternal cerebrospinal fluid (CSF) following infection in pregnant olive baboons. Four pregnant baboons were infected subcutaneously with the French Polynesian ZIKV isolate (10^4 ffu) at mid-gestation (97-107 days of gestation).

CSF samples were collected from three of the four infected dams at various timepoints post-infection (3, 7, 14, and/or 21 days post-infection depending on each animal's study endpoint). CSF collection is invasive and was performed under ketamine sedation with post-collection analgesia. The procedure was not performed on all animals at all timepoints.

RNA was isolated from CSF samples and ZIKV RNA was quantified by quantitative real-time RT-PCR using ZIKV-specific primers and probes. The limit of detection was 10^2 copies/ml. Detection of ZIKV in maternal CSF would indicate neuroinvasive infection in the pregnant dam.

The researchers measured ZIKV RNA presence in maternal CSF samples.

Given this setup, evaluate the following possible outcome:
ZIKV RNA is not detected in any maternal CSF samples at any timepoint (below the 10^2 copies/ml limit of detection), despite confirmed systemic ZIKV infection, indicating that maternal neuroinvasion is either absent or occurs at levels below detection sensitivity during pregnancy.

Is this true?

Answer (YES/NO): NO